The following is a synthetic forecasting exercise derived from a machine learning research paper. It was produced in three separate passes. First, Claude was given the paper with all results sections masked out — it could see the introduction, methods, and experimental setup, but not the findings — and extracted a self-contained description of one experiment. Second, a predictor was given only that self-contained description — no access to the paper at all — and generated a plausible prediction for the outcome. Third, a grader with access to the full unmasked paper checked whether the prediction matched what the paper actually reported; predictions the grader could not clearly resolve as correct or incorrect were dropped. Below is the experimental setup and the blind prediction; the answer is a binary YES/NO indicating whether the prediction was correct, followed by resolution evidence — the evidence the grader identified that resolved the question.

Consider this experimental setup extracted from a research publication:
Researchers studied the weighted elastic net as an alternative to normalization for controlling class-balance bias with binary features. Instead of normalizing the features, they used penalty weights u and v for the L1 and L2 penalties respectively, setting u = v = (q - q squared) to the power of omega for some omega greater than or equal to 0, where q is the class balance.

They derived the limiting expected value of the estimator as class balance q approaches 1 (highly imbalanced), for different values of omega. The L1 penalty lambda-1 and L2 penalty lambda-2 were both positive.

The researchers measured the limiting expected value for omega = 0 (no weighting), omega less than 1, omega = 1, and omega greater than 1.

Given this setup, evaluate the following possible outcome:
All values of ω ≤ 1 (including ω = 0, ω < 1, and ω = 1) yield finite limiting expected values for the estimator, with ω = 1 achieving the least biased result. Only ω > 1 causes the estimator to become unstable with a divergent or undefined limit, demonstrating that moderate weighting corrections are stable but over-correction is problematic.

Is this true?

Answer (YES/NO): NO